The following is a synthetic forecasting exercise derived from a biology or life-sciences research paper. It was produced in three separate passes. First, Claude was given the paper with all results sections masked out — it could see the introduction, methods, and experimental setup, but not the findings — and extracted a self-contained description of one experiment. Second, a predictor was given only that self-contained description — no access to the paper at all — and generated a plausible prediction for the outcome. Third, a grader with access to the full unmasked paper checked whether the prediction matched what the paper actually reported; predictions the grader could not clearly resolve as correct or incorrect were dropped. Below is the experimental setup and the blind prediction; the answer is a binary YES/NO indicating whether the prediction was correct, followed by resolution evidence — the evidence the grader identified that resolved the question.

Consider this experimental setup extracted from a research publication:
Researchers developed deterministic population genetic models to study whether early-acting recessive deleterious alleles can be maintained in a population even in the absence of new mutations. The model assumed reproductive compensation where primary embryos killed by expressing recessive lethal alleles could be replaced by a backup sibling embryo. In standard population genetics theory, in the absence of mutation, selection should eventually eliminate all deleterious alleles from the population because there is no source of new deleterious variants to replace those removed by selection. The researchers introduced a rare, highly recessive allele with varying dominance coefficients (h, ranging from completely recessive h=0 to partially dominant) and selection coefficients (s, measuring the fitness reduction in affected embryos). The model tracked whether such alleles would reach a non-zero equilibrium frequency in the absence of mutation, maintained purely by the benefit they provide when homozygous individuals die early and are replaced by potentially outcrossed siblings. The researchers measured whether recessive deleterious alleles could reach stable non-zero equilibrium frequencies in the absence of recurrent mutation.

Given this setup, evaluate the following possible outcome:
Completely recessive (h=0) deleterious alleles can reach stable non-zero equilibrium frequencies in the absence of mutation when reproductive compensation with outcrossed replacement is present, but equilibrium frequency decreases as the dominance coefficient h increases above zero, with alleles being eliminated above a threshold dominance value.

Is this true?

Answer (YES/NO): YES